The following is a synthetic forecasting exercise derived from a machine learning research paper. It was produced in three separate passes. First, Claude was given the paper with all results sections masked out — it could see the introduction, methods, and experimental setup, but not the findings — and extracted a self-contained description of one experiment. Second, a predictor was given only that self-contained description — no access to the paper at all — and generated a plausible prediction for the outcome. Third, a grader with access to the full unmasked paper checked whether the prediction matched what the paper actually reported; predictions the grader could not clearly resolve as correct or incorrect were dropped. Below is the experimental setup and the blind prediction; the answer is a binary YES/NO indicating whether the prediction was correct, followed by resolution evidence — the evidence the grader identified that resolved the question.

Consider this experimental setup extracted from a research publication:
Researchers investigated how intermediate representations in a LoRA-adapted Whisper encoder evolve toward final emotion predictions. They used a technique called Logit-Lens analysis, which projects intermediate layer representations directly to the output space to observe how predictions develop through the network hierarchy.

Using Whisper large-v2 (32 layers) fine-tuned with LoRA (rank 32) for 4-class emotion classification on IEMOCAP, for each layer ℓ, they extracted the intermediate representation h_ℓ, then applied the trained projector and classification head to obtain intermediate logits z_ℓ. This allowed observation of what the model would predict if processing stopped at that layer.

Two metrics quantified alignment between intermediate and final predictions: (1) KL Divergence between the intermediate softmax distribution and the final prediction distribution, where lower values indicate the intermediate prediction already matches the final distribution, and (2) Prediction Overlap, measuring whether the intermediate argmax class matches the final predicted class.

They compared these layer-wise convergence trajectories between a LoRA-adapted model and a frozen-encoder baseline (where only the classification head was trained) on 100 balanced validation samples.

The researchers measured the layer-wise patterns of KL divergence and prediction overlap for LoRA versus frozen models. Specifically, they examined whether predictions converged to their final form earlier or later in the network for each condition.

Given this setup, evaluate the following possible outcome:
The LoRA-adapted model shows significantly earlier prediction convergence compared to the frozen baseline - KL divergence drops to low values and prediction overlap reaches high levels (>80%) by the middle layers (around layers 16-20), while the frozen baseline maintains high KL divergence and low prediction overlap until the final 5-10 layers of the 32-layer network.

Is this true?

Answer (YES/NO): NO